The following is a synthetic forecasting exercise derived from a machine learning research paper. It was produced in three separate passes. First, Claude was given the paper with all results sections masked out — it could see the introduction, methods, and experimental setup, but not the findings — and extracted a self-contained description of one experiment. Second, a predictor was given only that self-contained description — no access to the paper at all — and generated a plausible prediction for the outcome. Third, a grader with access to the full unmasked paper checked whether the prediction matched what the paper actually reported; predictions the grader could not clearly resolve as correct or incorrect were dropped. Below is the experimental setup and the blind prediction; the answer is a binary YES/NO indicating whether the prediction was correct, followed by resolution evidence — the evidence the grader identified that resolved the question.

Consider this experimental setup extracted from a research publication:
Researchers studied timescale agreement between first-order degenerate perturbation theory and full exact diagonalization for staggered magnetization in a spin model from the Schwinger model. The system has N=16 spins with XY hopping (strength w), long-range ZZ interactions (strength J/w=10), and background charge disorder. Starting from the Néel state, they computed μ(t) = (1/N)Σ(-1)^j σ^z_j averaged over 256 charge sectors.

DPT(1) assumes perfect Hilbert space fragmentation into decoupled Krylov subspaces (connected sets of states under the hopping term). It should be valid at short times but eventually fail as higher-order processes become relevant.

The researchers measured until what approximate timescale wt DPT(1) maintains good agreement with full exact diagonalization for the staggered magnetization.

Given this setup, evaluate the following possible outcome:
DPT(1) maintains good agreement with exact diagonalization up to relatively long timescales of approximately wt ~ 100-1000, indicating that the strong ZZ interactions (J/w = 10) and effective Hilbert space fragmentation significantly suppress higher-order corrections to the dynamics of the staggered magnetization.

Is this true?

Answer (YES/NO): NO